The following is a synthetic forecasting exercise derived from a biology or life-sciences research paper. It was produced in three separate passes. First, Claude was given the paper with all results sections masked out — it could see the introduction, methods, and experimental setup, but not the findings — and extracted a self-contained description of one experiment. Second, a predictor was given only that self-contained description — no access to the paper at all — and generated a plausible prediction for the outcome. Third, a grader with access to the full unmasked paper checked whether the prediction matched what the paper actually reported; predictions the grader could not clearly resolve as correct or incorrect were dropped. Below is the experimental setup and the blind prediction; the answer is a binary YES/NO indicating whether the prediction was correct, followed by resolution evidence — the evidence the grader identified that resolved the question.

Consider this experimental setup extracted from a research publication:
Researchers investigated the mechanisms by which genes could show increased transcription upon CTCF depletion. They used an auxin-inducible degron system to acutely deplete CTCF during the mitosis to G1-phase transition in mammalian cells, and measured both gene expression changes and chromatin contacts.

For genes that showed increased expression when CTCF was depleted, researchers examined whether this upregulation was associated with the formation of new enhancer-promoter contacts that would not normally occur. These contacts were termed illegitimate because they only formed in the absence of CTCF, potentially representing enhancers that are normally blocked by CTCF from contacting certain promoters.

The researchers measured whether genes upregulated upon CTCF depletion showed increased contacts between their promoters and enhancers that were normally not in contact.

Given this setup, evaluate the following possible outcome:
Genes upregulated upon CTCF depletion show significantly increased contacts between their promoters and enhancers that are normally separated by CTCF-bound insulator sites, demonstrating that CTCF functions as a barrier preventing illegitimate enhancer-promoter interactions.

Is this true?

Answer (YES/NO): YES